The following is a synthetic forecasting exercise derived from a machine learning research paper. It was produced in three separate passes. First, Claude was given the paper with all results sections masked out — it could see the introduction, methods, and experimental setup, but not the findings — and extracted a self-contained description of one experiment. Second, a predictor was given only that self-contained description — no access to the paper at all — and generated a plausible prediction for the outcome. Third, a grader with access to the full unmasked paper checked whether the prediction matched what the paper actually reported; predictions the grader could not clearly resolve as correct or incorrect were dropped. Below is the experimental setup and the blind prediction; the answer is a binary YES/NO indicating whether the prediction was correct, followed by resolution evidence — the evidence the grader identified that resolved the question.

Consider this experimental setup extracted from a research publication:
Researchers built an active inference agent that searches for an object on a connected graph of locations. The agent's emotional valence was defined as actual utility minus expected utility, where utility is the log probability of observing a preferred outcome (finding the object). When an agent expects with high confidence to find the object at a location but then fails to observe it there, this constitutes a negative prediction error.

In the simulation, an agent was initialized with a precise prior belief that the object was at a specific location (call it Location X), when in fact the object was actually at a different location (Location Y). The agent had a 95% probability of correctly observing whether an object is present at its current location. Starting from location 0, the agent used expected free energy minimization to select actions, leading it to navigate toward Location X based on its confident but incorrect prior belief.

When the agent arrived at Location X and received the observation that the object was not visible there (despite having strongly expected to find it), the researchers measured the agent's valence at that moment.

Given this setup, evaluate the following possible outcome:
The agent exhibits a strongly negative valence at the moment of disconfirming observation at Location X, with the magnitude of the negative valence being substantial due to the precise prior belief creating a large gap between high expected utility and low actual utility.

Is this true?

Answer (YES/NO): YES